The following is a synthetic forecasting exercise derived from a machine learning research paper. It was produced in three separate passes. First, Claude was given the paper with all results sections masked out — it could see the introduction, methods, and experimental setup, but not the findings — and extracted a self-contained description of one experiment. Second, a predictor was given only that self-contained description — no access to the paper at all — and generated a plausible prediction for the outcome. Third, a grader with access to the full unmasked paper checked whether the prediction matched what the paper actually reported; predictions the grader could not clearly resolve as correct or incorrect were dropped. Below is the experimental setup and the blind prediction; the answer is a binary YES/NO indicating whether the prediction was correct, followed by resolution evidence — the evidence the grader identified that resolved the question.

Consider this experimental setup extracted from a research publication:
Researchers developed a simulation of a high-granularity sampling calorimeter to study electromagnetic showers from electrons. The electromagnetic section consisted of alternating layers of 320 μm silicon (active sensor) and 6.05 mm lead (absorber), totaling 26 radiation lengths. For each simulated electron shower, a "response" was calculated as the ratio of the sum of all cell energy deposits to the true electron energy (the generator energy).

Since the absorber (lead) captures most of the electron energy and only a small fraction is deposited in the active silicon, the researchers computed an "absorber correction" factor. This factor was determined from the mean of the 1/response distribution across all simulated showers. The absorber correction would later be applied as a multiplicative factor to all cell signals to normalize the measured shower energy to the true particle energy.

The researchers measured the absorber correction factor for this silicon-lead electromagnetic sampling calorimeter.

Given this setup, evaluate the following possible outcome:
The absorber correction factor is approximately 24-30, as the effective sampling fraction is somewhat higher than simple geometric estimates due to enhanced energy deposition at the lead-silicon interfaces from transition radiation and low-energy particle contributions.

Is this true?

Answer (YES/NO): NO